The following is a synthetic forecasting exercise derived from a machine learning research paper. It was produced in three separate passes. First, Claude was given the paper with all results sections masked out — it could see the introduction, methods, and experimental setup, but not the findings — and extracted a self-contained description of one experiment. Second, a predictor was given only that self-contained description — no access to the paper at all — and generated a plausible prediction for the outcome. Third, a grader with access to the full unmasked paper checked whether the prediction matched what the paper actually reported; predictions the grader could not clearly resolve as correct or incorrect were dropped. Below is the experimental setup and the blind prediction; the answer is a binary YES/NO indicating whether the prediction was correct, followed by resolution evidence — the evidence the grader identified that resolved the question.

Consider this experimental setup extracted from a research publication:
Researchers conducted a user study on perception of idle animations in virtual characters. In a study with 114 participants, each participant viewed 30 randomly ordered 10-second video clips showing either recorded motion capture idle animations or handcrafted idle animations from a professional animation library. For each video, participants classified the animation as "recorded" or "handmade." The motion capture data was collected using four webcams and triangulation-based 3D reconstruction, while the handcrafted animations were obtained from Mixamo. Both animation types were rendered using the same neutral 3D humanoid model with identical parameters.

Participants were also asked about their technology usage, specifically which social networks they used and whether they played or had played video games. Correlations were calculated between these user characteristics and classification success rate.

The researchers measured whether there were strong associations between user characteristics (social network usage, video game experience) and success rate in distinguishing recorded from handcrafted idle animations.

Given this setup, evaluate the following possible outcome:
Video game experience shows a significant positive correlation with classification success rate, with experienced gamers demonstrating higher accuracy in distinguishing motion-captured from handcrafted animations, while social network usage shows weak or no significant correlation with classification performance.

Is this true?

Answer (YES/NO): NO